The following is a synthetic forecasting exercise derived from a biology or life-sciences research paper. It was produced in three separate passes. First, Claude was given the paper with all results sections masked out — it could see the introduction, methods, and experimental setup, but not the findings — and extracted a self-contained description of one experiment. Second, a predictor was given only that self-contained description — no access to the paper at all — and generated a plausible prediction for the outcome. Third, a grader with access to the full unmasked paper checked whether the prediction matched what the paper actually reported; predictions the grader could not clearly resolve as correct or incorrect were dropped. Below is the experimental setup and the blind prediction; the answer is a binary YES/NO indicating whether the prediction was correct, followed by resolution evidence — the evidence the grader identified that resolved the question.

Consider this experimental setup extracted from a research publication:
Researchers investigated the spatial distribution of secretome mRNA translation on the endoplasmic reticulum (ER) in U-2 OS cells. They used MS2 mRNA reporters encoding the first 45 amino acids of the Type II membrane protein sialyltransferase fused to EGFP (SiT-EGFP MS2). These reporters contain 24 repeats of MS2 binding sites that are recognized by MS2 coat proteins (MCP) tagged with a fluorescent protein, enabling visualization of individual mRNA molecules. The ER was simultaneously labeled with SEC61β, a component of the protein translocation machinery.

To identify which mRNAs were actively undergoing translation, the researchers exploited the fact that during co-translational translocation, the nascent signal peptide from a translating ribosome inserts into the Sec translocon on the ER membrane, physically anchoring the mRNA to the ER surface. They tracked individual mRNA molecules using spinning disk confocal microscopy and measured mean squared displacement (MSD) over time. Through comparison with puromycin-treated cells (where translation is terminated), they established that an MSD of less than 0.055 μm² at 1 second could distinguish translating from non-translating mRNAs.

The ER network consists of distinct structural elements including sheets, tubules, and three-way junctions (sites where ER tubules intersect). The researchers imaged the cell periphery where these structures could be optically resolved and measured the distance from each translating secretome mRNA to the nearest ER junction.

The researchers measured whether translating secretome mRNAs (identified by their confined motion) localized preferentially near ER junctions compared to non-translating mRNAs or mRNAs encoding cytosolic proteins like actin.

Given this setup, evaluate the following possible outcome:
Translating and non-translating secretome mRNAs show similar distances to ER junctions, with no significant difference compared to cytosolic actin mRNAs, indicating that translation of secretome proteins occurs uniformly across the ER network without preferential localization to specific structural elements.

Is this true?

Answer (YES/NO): NO